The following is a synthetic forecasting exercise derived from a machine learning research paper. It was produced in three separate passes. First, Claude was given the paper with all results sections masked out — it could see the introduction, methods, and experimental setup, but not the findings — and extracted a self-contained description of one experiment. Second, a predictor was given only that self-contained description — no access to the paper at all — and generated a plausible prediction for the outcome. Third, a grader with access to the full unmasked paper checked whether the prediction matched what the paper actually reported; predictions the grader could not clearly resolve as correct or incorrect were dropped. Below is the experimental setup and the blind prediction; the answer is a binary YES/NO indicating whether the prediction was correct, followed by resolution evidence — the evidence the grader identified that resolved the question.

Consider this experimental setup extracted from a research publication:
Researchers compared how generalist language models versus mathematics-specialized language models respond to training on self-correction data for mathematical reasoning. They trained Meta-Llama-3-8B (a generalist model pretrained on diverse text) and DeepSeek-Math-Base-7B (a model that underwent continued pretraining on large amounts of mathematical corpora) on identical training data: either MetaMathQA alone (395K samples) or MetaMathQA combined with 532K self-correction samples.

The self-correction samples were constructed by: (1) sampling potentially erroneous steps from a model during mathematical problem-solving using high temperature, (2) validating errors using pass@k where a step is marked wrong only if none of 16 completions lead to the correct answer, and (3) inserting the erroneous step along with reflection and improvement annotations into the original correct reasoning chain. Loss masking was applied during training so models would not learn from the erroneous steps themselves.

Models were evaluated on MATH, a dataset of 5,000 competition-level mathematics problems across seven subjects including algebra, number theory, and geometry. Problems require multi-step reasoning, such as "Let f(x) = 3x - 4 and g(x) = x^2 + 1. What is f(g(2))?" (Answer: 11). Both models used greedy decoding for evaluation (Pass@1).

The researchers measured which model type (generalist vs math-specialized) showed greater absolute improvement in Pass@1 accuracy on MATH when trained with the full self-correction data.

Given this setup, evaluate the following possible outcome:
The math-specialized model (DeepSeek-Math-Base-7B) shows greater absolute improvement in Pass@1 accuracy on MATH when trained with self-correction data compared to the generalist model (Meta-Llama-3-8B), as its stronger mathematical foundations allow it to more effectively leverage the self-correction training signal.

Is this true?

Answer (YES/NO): YES